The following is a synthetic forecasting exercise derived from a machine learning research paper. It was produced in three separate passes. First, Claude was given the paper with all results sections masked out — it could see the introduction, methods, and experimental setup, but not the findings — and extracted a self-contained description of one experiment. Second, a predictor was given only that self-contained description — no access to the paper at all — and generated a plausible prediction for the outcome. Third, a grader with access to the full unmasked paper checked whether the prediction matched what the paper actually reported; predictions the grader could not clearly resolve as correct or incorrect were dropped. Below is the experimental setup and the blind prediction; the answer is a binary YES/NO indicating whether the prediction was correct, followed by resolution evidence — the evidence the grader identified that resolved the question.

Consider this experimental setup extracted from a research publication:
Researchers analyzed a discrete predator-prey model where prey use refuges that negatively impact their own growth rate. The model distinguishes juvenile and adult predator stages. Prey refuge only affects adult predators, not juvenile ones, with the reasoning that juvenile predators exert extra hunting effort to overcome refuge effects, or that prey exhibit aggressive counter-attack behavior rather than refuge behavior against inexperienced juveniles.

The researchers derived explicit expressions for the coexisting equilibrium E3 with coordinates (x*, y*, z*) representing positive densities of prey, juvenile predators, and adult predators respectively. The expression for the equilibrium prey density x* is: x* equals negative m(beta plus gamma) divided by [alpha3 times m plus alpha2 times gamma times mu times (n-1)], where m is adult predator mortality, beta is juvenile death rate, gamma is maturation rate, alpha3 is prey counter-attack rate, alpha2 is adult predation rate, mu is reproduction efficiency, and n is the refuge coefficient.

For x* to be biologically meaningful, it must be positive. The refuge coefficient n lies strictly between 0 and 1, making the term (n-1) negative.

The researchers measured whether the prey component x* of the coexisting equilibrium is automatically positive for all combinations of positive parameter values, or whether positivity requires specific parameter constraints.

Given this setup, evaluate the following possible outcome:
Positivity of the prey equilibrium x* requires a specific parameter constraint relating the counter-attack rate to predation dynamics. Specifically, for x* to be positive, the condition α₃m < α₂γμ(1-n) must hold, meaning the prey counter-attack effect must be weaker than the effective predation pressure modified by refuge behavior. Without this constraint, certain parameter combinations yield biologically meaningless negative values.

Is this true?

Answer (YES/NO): YES